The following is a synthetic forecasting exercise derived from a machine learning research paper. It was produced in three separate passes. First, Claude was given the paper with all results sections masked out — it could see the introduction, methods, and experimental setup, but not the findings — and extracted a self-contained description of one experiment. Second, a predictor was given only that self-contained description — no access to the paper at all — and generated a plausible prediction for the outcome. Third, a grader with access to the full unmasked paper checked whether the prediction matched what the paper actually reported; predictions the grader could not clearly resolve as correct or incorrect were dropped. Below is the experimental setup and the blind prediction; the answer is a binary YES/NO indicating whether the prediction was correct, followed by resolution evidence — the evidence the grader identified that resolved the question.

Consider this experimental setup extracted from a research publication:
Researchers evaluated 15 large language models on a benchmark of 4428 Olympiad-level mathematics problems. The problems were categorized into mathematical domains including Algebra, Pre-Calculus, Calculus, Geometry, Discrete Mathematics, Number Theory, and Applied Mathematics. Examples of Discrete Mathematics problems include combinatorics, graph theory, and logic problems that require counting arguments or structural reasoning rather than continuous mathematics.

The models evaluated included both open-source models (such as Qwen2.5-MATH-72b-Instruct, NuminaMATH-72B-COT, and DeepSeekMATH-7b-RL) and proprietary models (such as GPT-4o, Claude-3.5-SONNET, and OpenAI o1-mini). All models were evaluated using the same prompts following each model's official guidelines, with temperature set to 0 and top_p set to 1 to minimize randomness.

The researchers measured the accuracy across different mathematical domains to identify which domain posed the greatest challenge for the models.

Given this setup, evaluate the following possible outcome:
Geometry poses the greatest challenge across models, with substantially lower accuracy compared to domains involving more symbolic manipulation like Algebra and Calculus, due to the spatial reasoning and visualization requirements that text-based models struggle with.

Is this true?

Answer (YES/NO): NO